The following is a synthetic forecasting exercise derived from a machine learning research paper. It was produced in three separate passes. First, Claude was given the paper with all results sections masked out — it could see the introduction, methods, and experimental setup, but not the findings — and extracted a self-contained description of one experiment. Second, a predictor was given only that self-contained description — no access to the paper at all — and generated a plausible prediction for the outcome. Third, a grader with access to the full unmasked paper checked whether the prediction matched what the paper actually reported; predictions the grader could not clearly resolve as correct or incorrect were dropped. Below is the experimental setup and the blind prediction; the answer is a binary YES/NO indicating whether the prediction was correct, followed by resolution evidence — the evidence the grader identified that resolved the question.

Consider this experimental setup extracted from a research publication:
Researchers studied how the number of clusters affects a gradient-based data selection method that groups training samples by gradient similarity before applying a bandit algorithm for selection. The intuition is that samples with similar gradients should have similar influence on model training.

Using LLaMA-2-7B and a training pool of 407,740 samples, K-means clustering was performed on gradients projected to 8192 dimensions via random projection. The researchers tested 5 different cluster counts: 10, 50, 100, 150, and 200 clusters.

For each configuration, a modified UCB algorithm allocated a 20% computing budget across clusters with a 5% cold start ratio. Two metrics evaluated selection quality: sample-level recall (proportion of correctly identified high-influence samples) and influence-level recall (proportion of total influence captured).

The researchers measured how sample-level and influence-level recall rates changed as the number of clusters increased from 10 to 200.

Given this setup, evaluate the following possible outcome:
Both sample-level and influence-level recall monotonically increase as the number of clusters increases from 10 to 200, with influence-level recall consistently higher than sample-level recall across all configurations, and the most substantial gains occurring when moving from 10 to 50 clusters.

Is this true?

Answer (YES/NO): NO